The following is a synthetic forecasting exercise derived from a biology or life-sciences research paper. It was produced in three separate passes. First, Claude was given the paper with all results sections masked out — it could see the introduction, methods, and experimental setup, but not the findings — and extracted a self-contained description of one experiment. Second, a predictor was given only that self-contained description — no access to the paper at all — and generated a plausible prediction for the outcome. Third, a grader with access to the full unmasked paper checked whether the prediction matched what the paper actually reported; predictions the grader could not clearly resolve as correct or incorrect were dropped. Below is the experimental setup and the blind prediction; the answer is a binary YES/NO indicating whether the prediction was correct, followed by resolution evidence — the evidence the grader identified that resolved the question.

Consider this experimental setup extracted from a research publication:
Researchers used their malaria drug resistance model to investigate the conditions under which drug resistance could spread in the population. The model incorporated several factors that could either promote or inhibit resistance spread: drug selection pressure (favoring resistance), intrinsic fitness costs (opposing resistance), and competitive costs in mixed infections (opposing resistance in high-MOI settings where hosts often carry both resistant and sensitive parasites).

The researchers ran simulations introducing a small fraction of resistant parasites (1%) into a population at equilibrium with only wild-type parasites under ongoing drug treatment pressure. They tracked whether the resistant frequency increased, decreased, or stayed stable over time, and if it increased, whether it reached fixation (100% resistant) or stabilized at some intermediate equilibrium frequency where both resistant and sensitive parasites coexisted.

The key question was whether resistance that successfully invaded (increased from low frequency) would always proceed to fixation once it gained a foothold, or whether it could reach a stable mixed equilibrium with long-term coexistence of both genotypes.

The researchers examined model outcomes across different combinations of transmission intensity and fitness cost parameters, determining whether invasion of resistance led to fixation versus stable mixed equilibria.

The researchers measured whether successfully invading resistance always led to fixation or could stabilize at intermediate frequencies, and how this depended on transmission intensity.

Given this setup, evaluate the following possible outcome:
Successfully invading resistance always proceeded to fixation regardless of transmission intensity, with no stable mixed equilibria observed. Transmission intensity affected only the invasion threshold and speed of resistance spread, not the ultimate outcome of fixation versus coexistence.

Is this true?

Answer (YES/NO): NO